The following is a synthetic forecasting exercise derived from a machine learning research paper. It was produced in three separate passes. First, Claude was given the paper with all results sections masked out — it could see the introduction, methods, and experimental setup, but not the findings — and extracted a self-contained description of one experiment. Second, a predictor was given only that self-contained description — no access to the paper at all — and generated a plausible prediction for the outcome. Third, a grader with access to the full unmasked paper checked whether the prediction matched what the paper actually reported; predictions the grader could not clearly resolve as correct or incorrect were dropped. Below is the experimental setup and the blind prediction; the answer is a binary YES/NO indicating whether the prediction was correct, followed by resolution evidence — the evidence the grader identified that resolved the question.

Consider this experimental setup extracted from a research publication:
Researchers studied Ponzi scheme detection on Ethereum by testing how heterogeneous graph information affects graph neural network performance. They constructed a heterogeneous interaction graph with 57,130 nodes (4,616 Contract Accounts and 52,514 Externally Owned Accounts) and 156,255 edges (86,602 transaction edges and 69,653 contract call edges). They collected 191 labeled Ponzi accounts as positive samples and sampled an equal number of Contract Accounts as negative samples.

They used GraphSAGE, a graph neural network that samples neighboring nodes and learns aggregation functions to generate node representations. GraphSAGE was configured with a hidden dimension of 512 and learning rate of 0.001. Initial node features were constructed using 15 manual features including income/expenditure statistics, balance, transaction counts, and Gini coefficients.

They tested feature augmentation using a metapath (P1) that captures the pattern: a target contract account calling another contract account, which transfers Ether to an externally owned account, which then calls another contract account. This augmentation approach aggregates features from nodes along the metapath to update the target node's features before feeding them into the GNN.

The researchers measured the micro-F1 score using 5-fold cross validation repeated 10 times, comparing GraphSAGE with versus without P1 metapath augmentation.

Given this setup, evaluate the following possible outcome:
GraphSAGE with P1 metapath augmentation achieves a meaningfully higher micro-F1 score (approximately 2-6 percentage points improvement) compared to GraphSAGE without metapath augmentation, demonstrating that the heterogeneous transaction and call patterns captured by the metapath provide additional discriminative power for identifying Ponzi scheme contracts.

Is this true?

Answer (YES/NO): NO